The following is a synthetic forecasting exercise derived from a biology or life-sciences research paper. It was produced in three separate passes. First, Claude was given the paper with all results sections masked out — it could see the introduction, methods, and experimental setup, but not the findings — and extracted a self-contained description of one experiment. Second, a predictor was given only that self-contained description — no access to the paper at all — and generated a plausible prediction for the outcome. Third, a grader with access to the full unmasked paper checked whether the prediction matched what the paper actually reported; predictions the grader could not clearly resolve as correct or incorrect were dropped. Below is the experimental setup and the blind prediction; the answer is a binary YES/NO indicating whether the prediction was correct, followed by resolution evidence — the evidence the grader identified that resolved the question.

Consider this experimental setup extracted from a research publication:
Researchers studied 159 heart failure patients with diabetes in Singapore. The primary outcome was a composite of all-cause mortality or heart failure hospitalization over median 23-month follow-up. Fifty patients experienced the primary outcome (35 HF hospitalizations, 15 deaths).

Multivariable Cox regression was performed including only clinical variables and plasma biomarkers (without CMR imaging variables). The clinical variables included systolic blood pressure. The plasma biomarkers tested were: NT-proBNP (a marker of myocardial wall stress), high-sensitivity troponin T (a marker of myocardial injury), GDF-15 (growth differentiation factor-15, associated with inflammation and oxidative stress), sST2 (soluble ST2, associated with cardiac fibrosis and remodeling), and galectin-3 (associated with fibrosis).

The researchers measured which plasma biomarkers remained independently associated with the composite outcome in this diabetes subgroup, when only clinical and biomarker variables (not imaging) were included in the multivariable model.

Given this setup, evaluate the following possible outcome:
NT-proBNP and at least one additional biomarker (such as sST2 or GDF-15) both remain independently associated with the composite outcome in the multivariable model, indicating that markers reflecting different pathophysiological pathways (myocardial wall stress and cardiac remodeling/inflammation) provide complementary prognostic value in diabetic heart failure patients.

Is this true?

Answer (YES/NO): NO